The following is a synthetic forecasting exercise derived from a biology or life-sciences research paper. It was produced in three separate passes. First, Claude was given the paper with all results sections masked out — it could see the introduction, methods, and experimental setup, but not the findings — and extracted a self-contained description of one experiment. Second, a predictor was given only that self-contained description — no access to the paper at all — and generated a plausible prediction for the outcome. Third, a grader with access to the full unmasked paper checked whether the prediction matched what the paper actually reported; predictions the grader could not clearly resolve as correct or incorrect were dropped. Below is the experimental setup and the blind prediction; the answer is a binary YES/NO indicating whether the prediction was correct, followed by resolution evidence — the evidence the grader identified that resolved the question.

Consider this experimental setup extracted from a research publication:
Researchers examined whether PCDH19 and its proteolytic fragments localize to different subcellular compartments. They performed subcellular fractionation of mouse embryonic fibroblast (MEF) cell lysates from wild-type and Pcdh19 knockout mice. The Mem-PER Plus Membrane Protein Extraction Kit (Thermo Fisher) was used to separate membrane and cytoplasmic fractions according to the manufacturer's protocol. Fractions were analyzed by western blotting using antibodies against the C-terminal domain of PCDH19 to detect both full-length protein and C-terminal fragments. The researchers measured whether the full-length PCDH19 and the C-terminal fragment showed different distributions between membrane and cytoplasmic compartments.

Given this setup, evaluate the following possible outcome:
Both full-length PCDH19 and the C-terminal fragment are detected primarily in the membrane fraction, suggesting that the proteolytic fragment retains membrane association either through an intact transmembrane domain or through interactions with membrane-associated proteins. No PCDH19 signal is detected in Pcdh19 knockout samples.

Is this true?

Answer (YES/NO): NO